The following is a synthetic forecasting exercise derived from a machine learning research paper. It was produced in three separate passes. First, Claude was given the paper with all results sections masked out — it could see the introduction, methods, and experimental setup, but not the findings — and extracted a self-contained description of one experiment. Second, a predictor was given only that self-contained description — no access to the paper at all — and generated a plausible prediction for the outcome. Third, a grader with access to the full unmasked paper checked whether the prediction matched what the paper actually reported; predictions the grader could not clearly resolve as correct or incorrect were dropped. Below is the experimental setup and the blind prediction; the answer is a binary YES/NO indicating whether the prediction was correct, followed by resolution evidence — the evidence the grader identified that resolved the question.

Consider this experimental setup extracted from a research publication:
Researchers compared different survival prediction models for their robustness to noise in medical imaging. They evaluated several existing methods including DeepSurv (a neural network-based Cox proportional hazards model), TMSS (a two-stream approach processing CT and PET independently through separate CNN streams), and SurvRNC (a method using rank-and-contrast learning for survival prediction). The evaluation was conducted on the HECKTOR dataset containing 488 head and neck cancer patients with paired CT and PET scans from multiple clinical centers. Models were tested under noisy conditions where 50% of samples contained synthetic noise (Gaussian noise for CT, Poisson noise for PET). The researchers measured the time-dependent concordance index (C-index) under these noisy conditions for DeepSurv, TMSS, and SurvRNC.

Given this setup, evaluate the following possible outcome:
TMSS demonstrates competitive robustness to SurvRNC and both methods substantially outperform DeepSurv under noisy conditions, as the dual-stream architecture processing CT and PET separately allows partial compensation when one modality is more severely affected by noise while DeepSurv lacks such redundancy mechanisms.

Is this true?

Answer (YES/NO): YES